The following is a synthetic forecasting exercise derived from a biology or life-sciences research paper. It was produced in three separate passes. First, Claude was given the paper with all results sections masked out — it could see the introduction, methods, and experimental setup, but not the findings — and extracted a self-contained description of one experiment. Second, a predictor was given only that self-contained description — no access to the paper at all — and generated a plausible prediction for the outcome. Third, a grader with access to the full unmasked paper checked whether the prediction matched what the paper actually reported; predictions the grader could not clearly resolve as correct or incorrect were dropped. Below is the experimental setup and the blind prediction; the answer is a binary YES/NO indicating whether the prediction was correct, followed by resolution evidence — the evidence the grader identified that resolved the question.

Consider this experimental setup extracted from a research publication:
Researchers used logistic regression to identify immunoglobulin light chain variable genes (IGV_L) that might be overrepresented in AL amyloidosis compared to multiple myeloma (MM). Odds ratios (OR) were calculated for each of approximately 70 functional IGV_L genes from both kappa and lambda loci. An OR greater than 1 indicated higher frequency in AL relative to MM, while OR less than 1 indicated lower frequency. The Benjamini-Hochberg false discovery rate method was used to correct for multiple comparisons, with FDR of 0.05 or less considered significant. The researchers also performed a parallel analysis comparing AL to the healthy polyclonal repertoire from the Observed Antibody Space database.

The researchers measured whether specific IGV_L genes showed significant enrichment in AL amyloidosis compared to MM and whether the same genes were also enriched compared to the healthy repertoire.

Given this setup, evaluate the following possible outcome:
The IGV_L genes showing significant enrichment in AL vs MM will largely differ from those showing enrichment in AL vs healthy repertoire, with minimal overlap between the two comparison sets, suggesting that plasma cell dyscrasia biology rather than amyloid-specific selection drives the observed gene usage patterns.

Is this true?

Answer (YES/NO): NO